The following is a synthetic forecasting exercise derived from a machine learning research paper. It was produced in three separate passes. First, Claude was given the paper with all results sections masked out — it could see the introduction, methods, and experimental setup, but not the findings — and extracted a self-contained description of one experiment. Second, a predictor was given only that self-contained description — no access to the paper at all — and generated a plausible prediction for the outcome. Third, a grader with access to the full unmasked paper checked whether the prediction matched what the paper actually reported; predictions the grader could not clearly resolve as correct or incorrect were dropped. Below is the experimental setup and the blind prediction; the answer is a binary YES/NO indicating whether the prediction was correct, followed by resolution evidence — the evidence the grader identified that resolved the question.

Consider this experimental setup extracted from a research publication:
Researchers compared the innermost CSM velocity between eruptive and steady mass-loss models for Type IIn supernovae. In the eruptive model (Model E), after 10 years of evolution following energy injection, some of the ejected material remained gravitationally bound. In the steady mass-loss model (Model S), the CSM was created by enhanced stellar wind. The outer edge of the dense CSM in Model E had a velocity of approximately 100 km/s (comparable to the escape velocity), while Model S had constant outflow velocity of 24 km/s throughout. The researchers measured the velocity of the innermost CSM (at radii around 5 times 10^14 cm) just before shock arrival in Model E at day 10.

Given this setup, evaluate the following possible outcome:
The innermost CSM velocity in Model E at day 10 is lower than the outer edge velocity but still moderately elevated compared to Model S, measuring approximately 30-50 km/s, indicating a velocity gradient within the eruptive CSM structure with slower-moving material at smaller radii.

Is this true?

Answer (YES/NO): NO